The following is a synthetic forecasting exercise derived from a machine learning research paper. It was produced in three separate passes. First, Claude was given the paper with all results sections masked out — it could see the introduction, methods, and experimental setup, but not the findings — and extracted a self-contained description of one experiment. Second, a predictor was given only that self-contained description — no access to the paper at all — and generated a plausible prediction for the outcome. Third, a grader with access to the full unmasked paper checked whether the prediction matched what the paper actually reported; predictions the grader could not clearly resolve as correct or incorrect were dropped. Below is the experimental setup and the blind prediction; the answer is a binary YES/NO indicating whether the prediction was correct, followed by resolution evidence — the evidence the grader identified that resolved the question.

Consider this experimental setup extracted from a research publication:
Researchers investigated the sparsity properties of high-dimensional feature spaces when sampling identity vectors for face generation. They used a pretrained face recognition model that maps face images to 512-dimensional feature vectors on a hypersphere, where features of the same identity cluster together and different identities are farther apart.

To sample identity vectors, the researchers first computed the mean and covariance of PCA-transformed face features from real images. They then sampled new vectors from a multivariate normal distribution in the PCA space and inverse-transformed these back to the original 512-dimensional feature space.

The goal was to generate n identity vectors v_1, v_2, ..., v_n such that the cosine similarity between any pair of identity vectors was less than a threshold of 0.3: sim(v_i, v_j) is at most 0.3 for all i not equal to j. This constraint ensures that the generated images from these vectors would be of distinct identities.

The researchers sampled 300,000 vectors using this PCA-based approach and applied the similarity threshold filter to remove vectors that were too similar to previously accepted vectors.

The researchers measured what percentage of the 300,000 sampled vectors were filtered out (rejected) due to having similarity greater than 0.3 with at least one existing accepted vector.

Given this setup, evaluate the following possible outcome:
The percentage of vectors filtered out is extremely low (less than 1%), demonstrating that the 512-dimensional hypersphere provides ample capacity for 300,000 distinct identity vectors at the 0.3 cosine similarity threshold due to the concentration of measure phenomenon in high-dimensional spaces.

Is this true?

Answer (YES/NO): NO